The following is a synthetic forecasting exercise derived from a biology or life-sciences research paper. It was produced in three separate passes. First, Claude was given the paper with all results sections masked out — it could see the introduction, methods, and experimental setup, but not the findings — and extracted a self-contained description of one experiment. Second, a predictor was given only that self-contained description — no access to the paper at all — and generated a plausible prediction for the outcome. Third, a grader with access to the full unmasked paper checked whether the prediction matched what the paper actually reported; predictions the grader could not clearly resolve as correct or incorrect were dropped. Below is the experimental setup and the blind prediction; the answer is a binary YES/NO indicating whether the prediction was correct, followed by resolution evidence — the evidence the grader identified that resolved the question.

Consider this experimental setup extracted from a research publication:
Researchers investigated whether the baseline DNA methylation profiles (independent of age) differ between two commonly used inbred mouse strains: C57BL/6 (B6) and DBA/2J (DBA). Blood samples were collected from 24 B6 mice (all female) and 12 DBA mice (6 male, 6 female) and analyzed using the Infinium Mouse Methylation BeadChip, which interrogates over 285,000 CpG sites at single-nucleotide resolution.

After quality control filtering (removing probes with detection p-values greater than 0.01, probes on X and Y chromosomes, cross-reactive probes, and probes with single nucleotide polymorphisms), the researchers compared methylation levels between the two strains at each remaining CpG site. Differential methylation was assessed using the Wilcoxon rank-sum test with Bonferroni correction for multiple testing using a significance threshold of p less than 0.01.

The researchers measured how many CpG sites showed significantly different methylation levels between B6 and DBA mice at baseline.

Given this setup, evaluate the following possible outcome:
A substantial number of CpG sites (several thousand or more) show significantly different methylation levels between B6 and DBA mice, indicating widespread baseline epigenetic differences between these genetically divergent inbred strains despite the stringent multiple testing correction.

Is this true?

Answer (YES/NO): YES